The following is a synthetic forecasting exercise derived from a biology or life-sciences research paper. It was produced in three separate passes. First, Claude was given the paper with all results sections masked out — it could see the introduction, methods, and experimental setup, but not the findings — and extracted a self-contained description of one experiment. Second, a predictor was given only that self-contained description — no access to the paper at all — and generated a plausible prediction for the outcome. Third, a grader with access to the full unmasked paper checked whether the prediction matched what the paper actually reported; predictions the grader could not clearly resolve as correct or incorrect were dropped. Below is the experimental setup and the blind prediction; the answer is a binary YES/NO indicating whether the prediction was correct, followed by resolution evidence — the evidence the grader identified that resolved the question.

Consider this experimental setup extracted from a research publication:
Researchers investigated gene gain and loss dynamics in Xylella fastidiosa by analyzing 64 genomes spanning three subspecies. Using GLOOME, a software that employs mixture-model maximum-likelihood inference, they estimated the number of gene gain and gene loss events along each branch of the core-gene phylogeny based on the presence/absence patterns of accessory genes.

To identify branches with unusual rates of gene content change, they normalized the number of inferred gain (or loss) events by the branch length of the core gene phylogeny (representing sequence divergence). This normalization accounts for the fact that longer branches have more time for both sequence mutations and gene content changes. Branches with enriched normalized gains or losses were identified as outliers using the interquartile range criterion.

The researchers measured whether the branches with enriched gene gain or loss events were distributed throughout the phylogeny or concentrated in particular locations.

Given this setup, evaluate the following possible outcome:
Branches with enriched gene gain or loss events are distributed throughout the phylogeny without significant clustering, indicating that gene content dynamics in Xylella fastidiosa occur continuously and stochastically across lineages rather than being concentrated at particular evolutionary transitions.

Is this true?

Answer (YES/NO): NO